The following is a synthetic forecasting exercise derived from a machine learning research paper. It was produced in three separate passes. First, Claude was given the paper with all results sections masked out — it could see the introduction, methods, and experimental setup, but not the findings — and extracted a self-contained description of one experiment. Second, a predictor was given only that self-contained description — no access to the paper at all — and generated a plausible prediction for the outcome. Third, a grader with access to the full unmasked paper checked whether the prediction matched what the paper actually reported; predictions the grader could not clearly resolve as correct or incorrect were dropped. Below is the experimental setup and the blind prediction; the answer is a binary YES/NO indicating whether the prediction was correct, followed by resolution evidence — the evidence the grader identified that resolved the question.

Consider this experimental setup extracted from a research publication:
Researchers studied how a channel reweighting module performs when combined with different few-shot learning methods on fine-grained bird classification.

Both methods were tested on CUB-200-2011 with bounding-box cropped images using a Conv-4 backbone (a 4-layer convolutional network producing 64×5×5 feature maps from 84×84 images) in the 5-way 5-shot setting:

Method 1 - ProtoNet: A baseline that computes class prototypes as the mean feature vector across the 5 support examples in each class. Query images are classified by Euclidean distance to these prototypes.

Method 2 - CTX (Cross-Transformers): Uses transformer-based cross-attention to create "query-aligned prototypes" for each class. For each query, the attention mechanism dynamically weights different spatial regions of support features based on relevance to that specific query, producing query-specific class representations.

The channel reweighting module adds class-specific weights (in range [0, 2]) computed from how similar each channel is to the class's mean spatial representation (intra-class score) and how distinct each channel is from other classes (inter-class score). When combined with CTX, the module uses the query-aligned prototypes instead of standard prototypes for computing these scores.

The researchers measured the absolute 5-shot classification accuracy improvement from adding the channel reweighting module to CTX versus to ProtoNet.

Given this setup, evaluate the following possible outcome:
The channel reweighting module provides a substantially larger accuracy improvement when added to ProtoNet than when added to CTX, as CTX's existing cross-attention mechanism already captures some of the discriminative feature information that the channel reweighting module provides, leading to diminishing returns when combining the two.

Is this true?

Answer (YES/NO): YES